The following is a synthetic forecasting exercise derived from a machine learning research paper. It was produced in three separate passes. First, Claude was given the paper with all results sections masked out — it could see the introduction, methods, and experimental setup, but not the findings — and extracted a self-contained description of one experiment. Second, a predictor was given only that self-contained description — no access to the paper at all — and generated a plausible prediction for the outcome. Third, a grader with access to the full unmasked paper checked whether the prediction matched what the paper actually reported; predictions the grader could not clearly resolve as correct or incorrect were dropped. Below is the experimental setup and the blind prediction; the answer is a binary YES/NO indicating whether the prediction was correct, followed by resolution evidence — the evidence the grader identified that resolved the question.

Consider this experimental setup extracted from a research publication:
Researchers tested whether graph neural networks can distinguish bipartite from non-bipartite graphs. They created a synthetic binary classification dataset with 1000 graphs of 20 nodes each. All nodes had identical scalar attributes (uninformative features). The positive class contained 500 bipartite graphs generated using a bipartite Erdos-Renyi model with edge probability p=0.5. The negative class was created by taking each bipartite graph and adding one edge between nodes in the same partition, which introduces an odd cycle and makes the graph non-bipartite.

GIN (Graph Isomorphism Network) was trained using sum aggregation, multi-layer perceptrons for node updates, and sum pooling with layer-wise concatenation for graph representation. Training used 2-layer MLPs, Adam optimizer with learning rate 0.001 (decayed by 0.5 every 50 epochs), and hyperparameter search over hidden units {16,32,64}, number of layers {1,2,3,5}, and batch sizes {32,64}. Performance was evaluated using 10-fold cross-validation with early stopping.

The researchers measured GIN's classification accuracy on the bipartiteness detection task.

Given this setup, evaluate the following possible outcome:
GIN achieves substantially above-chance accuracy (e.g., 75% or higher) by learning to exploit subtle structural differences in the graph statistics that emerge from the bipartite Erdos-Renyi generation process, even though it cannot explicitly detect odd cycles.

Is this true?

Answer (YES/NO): NO